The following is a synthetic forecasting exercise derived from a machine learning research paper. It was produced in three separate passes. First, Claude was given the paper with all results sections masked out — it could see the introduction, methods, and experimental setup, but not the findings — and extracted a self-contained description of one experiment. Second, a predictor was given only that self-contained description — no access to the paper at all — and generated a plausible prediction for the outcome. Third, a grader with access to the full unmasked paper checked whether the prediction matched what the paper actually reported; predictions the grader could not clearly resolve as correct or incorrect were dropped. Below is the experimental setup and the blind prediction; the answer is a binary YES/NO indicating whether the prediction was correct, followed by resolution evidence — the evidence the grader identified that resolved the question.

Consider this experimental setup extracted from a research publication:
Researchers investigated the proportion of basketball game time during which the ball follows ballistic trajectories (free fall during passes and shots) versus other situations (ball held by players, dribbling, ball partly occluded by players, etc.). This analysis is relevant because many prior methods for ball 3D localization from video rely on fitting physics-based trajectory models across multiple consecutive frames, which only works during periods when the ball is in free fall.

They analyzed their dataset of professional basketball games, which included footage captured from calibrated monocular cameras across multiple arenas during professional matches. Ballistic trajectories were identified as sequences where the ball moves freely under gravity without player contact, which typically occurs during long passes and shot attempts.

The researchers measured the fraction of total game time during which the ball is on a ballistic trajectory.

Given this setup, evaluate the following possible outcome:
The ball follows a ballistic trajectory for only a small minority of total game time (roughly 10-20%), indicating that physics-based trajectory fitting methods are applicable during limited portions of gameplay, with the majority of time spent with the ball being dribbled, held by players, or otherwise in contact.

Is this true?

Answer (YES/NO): NO